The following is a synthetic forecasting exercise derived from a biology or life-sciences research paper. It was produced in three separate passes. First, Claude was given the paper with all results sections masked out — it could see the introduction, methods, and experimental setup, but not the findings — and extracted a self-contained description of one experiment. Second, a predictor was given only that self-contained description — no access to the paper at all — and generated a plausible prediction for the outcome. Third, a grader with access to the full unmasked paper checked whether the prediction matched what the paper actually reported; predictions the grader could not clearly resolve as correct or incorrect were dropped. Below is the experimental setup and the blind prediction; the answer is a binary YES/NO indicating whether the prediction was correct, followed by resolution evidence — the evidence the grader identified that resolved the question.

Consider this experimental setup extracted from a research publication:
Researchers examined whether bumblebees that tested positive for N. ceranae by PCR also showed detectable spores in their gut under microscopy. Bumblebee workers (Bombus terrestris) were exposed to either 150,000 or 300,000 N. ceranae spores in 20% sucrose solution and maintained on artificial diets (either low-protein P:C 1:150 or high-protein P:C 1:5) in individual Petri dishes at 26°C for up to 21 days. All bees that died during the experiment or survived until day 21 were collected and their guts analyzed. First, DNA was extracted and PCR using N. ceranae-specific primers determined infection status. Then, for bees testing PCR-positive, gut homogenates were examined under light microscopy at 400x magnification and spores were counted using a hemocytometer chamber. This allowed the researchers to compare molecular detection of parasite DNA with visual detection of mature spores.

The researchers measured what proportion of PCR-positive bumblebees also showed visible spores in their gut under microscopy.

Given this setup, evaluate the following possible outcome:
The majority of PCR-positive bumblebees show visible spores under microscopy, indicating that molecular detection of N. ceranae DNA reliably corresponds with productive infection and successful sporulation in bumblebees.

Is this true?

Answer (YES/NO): NO